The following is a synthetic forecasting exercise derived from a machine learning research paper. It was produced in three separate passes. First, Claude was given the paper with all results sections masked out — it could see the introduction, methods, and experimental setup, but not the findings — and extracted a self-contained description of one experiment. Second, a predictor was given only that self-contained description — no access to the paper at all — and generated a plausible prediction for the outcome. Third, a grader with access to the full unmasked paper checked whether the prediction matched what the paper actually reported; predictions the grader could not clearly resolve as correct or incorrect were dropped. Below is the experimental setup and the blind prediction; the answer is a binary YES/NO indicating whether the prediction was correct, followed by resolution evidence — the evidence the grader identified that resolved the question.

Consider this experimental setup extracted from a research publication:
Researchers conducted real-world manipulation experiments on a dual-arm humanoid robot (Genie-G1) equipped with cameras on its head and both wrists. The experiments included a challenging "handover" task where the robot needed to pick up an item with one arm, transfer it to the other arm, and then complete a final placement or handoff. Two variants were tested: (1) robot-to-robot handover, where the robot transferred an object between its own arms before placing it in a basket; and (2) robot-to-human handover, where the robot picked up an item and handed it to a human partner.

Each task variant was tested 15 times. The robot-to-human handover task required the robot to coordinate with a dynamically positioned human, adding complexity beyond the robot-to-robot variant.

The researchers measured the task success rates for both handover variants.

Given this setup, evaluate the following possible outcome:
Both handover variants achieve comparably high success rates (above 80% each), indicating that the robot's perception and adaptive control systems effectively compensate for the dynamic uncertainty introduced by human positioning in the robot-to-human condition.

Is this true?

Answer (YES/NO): NO